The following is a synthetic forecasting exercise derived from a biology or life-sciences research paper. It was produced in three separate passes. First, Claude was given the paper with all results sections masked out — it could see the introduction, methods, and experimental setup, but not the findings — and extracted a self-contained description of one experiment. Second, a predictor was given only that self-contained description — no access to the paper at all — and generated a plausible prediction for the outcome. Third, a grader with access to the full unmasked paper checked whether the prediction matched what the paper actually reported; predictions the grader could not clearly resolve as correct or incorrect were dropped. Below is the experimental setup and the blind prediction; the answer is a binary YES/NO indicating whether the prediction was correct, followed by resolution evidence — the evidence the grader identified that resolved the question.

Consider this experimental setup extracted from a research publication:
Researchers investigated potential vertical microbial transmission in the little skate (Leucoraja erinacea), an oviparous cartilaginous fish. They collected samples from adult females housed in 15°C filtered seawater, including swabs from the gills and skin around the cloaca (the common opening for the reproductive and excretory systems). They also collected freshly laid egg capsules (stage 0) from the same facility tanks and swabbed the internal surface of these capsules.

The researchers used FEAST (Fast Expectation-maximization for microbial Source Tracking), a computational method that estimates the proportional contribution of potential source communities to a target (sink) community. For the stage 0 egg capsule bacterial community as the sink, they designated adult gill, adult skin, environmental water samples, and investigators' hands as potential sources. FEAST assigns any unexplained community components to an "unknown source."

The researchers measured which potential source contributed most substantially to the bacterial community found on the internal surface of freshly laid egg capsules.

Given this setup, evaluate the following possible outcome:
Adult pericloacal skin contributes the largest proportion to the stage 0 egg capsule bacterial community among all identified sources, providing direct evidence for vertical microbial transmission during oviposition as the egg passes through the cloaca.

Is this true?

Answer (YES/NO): NO